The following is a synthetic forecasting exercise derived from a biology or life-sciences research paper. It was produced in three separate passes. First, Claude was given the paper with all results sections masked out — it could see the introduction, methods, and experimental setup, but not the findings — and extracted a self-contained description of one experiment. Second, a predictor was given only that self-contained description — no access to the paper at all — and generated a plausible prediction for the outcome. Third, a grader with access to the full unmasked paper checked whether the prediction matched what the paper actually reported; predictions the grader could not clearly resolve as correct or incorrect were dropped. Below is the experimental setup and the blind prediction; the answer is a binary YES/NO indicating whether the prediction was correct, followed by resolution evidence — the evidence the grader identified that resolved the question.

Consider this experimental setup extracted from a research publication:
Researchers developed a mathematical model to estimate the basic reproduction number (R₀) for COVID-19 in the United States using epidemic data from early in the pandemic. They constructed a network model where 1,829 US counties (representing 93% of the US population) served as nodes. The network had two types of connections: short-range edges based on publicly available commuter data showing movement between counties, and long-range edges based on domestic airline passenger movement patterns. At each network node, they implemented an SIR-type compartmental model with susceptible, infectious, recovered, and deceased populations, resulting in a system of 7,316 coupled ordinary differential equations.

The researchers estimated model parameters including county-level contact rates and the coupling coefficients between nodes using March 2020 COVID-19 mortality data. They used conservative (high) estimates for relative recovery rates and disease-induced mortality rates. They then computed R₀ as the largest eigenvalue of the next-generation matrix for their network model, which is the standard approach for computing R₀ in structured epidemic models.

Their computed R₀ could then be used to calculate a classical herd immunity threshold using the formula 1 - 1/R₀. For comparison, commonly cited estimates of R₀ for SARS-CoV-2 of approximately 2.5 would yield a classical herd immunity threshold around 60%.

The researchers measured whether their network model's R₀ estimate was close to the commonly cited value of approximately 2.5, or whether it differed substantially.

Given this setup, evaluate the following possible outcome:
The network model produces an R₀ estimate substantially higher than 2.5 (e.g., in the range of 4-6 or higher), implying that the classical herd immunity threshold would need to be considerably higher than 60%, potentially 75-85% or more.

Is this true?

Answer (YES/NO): YES